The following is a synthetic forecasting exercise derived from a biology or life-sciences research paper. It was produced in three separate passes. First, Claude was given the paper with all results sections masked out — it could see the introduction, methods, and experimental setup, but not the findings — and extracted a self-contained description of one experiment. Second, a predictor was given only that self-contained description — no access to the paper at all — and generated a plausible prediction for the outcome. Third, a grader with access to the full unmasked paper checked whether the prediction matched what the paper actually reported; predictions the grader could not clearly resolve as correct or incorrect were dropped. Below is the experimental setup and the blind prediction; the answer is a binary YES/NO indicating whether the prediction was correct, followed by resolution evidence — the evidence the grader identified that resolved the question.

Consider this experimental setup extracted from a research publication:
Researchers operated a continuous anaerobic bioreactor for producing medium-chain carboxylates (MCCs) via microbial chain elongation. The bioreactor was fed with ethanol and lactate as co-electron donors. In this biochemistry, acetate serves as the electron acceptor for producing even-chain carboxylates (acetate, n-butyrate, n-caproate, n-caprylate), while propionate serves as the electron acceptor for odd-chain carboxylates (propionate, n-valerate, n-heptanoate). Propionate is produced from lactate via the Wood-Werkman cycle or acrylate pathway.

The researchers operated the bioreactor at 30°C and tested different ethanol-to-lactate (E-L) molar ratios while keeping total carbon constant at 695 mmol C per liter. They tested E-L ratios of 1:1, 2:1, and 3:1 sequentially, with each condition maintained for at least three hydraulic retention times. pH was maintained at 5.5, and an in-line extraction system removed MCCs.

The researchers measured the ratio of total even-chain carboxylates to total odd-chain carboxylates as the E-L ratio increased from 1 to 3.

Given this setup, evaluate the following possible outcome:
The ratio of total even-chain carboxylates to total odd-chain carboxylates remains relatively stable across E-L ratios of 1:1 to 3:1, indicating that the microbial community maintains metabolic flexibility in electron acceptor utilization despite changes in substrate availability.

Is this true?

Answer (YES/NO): NO